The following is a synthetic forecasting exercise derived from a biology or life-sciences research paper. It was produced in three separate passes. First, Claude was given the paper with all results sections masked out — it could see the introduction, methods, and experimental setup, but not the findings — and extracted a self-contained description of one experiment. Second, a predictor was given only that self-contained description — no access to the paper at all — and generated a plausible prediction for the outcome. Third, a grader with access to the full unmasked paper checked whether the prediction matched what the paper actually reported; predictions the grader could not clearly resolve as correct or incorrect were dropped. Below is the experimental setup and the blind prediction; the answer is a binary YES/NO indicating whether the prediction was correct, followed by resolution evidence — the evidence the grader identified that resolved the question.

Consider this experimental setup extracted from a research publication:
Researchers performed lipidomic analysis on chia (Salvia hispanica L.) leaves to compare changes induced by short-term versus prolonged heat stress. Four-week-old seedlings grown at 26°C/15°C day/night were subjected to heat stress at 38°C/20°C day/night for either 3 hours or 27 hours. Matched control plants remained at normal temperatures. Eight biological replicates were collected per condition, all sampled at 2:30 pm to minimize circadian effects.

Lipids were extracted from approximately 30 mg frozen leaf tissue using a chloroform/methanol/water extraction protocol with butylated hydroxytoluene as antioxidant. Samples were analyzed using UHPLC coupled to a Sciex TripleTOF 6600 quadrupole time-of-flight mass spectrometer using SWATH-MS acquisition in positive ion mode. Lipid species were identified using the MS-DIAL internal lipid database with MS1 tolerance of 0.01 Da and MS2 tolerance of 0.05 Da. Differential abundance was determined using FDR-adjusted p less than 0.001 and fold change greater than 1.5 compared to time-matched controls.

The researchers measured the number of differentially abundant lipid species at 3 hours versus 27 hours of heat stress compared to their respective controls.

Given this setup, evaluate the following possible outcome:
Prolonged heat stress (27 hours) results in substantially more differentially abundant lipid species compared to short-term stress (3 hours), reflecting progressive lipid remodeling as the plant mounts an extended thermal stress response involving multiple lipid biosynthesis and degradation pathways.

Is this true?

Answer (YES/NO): NO